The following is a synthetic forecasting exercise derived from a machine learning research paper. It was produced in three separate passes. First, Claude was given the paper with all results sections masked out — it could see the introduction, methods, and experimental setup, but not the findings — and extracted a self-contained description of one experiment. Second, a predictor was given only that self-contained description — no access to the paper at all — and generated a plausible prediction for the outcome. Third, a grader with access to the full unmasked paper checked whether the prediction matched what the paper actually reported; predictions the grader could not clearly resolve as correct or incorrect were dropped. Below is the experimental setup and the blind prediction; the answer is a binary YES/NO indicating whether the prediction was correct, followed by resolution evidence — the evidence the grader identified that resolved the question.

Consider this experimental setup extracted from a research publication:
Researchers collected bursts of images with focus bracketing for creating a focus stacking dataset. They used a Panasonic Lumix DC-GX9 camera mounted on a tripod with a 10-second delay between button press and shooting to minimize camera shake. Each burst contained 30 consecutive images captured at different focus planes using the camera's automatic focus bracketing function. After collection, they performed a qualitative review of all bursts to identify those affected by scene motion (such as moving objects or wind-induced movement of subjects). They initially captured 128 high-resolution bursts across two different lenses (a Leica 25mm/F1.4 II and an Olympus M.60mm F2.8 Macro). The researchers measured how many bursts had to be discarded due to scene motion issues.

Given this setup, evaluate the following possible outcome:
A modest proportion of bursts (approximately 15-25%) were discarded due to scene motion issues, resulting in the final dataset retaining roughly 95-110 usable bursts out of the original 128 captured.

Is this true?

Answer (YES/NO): NO